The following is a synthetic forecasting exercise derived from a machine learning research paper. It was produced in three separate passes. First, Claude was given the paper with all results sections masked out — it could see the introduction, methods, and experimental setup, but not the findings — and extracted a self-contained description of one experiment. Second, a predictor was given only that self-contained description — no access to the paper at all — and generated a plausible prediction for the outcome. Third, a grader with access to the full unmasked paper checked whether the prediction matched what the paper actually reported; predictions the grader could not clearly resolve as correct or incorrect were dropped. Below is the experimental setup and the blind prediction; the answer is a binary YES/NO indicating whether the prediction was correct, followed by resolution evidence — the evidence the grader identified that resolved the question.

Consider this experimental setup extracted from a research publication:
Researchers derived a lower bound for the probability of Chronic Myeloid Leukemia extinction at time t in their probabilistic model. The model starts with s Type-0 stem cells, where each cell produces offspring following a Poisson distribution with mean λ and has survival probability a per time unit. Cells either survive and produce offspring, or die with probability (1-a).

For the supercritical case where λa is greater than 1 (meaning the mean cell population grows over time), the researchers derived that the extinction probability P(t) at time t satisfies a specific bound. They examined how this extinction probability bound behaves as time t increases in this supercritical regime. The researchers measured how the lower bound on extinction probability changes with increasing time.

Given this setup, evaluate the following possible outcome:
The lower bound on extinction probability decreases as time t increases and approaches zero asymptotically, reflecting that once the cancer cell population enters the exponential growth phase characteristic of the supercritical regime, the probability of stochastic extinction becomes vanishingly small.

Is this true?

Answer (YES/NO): YES